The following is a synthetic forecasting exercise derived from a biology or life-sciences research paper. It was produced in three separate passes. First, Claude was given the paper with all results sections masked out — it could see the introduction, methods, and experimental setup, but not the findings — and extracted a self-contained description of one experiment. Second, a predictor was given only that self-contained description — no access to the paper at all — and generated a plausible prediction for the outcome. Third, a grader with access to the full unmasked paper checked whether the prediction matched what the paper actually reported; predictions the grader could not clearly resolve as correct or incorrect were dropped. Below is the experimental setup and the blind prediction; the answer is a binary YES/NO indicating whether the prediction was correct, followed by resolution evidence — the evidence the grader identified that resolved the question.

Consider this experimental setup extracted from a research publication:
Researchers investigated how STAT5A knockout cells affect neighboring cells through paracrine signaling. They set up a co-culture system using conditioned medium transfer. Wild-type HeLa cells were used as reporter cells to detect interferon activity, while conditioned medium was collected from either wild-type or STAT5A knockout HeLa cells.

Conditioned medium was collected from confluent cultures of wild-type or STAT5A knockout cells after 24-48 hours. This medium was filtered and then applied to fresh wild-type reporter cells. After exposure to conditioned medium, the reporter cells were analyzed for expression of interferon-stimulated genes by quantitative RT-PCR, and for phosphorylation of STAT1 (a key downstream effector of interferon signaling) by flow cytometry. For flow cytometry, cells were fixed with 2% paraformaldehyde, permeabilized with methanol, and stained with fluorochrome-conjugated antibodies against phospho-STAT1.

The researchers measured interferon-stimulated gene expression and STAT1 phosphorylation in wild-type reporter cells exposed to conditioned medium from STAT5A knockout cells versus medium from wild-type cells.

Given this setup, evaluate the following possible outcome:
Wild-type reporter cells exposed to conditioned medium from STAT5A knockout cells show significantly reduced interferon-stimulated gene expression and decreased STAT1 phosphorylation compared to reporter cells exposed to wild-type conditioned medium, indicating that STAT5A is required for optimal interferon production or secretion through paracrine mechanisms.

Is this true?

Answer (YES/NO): NO